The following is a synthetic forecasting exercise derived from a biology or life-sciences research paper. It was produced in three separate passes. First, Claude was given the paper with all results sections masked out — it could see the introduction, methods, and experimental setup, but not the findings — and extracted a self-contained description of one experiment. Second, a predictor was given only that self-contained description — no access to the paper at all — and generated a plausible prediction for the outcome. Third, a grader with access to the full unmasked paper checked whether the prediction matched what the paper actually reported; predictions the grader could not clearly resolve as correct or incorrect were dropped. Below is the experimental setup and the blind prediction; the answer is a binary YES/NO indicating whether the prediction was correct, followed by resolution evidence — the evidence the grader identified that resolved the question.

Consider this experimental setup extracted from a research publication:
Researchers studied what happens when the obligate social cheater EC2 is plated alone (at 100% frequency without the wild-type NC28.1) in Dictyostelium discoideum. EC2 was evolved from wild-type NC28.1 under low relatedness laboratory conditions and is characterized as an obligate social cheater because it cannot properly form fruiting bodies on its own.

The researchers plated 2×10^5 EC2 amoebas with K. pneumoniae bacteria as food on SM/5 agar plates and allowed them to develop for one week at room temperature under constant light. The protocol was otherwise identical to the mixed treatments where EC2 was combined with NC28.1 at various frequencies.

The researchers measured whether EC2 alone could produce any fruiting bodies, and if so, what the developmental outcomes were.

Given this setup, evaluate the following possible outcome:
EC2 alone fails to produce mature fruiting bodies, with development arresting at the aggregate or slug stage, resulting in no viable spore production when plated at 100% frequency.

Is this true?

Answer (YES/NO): NO